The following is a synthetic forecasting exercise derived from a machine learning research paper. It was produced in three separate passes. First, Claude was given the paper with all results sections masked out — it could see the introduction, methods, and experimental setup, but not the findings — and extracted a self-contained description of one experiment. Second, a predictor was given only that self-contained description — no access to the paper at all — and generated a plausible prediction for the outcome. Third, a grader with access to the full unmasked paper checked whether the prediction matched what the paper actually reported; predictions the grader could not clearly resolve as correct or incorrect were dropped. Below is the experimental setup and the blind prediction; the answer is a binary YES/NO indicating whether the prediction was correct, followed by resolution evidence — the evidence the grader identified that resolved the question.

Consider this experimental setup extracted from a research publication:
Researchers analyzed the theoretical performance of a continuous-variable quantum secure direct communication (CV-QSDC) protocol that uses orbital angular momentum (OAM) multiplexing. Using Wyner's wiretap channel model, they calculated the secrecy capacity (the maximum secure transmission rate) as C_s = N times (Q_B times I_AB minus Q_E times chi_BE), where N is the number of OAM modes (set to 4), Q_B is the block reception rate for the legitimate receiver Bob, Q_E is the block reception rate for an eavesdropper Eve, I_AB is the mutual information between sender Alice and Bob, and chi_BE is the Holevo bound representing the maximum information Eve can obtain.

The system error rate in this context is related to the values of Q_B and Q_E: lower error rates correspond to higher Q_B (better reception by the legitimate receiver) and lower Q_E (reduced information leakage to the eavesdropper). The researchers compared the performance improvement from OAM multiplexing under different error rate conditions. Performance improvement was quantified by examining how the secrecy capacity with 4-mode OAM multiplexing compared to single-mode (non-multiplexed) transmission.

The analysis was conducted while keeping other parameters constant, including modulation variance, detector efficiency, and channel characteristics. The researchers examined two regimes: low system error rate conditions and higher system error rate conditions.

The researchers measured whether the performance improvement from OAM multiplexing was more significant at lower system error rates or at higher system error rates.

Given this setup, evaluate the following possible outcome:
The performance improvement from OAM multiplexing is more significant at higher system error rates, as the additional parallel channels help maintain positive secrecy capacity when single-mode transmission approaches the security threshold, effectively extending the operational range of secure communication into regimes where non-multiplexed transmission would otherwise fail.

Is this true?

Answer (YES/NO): NO